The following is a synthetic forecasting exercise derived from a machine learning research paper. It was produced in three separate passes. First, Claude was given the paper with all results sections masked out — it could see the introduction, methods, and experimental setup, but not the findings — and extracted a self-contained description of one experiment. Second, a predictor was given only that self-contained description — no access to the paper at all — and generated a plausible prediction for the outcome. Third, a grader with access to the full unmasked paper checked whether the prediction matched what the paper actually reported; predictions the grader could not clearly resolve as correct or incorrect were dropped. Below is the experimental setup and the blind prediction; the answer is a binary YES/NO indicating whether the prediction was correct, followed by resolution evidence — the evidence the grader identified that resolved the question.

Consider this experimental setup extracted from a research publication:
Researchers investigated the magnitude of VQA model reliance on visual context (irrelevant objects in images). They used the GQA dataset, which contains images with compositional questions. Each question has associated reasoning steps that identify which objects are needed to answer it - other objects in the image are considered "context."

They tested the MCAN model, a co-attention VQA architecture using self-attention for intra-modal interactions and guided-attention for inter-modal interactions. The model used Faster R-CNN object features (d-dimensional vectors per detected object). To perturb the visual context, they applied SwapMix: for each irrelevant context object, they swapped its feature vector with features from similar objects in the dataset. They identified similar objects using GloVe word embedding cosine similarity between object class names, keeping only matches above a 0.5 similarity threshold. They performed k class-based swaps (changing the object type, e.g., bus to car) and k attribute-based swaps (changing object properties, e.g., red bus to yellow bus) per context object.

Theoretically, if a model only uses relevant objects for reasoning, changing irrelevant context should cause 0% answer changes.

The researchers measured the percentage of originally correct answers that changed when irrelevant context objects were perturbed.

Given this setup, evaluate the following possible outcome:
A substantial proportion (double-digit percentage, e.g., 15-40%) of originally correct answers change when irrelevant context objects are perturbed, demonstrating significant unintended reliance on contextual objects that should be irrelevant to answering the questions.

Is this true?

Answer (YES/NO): YES